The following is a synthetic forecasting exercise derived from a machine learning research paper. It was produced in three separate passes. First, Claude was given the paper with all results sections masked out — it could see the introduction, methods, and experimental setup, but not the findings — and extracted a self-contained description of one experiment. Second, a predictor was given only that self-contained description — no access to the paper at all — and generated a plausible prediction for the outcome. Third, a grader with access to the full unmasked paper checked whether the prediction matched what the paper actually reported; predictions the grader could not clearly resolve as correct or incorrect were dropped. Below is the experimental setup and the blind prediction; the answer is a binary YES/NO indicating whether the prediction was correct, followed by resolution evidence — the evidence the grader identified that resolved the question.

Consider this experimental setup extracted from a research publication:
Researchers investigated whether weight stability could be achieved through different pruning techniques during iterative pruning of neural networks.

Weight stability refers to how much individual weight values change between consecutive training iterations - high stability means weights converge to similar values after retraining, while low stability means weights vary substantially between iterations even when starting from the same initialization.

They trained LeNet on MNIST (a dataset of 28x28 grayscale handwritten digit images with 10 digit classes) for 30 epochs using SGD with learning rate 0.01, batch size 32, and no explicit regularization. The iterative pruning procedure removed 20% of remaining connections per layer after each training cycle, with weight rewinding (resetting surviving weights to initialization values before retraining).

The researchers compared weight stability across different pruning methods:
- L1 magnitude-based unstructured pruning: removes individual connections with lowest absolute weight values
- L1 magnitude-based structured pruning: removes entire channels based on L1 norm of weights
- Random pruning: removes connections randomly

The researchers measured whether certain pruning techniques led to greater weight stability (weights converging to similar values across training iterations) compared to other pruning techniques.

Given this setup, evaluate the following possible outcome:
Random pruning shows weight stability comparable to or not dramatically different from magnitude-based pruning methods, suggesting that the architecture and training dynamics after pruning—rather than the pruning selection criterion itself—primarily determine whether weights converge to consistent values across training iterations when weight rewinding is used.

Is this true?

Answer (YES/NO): NO